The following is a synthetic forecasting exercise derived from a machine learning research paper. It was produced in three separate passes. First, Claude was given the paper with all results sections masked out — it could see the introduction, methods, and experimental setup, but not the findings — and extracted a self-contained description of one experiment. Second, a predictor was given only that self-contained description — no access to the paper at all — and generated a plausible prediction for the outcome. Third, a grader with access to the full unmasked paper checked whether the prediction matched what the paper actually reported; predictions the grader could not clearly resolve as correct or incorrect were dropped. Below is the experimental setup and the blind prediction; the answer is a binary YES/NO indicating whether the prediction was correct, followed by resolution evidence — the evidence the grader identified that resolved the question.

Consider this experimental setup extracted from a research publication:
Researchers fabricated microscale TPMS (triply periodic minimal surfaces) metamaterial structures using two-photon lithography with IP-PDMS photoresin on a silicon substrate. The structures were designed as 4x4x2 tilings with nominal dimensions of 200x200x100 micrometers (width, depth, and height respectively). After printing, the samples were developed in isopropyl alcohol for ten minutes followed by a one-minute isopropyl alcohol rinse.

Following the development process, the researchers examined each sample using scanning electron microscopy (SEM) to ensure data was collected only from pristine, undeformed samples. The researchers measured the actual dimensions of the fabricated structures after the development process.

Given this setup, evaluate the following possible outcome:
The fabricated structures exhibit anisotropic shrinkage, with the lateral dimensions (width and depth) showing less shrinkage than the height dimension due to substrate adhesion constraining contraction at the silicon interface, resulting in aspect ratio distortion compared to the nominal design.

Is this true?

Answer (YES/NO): NO